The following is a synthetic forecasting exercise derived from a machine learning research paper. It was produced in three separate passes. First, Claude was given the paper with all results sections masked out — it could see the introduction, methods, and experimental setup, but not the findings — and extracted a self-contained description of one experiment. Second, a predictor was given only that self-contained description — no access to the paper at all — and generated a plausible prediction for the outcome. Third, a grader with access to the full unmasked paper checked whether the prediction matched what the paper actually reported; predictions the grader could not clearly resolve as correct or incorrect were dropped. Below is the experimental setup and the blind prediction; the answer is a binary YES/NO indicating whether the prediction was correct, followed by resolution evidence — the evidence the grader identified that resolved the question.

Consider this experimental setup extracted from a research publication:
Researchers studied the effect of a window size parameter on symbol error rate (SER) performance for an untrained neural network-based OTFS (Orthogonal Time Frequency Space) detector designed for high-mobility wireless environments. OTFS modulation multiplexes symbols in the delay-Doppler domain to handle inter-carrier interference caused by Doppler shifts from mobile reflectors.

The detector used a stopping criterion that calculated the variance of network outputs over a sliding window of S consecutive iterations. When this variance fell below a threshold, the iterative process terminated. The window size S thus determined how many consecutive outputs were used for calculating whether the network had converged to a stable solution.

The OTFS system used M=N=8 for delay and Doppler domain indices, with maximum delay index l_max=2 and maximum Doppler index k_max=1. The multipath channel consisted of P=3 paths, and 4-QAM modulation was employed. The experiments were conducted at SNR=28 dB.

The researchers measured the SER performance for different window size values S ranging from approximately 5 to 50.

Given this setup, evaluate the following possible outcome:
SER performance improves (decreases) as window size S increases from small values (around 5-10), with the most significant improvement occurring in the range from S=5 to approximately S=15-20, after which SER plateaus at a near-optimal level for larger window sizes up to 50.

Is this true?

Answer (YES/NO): NO